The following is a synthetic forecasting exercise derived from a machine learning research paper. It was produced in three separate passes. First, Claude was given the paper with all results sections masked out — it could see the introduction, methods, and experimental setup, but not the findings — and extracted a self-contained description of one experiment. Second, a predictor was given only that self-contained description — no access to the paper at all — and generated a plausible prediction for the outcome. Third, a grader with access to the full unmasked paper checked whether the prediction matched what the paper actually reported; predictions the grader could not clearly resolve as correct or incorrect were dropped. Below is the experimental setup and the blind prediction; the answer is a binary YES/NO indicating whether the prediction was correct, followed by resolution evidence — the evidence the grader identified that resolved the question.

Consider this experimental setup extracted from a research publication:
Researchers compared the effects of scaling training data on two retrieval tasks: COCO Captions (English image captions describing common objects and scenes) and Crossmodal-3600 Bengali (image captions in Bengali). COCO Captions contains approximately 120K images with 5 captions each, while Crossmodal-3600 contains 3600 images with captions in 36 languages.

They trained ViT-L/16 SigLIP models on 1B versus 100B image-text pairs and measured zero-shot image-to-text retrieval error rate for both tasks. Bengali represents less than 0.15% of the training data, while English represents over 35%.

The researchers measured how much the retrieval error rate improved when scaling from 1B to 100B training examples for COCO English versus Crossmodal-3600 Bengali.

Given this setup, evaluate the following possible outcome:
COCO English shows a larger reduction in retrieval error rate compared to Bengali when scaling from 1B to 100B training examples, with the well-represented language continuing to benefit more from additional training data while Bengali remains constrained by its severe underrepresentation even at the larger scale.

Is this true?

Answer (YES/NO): NO